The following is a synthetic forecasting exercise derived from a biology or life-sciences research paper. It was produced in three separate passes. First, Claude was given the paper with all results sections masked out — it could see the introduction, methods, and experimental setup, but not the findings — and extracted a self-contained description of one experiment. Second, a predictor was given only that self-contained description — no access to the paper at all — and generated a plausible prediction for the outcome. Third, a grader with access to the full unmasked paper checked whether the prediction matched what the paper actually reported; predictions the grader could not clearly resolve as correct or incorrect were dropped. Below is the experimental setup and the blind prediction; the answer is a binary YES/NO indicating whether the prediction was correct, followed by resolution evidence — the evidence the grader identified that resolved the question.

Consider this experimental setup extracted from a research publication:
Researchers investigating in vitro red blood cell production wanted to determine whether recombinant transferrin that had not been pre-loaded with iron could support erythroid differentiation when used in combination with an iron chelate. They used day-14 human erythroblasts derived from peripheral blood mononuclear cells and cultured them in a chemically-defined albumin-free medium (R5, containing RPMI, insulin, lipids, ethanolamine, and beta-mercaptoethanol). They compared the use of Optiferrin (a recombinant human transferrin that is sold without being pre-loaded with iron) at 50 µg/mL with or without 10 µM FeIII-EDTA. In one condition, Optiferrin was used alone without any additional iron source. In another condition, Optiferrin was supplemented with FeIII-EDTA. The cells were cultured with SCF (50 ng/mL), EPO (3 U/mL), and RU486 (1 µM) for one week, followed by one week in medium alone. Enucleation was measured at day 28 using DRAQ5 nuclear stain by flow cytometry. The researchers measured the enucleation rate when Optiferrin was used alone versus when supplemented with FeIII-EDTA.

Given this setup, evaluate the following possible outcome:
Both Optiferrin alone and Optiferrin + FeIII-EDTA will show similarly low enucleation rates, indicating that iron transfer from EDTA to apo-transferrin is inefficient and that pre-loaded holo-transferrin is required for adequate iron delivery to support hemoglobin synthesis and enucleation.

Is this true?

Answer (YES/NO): NO